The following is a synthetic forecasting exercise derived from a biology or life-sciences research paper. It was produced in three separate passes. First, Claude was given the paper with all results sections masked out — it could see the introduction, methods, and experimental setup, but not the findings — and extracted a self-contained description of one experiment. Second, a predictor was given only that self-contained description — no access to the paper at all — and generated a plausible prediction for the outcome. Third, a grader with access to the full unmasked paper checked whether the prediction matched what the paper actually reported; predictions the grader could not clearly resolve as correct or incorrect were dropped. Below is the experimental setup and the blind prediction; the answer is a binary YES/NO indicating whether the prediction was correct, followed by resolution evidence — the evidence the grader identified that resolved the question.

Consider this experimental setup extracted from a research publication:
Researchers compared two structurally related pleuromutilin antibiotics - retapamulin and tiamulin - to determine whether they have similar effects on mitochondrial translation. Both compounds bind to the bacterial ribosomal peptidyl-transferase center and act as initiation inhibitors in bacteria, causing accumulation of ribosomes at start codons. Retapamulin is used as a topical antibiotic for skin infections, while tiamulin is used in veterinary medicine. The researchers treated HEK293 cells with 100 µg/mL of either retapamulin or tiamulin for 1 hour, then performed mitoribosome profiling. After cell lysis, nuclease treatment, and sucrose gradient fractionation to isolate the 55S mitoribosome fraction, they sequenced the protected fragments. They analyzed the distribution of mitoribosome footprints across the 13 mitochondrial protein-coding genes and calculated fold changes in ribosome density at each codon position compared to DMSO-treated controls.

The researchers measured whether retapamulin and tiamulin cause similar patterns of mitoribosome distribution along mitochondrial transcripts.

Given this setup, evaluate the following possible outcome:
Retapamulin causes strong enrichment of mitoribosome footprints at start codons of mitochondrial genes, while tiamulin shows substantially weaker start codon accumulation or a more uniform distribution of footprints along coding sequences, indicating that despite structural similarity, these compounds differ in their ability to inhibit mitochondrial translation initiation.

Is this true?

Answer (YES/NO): NO